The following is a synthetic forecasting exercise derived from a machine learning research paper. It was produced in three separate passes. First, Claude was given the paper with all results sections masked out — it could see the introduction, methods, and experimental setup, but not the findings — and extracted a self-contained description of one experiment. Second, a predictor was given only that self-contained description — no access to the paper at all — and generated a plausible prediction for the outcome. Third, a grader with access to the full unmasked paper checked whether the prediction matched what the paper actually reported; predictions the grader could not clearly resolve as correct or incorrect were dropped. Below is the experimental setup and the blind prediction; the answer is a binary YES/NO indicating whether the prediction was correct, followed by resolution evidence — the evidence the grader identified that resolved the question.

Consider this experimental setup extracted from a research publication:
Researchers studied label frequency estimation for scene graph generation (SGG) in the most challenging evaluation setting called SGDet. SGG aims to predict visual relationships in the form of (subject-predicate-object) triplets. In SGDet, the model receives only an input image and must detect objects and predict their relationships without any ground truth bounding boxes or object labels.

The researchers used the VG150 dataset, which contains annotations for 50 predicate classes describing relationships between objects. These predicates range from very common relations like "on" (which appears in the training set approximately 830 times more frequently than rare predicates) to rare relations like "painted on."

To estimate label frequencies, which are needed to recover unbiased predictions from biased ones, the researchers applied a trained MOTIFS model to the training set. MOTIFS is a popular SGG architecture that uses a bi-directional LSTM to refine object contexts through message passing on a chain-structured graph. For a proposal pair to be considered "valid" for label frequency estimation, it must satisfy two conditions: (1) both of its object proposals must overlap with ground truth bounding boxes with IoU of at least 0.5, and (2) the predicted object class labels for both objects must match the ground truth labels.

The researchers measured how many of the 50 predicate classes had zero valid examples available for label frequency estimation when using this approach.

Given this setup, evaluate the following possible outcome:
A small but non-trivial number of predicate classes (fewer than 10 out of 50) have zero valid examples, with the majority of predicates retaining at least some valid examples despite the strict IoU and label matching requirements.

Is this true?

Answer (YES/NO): YES